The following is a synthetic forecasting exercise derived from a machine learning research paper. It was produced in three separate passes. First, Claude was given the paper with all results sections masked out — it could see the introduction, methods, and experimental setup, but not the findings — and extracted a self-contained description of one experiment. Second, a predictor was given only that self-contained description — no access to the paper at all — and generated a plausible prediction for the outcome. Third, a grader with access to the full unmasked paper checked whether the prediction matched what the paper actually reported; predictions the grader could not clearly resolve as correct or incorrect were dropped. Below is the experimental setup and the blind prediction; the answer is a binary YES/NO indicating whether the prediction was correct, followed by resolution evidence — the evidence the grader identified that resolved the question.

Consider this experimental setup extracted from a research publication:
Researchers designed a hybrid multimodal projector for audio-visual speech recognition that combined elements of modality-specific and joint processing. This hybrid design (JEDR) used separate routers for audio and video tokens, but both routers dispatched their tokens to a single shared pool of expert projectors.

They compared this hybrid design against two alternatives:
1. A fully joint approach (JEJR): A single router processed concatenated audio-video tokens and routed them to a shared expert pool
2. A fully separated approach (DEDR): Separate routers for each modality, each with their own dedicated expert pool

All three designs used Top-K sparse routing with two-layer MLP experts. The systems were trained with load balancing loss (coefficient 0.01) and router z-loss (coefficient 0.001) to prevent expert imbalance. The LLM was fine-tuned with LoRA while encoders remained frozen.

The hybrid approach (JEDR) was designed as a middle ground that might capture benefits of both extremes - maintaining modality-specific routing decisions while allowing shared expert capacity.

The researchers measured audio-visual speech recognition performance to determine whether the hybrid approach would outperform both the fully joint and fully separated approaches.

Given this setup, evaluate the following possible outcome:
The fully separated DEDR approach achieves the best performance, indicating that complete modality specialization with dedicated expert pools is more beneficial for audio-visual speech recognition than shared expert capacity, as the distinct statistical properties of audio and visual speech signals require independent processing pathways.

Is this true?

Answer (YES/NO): YES